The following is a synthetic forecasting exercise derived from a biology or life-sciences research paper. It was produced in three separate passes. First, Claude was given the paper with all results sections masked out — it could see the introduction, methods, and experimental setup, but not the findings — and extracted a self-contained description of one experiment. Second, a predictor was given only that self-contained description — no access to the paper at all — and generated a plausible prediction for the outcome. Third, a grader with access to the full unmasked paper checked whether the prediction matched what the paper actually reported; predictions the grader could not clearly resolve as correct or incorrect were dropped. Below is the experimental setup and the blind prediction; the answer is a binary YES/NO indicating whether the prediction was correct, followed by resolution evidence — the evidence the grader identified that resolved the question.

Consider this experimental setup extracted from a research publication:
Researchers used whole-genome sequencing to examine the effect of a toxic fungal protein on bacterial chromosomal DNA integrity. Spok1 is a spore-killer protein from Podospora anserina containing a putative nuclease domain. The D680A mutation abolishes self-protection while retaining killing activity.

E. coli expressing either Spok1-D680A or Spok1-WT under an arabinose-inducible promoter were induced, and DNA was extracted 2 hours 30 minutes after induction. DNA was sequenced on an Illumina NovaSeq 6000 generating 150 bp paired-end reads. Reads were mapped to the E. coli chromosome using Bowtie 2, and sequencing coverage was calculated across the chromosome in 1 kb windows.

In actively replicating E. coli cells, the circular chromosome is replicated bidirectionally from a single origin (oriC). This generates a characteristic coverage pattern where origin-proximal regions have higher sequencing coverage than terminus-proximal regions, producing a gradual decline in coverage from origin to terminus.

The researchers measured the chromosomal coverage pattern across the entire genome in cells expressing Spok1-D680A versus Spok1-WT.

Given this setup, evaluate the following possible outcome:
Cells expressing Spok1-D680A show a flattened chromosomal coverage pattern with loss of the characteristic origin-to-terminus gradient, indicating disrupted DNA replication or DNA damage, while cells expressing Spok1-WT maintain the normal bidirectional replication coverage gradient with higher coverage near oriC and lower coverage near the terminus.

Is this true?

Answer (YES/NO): NO